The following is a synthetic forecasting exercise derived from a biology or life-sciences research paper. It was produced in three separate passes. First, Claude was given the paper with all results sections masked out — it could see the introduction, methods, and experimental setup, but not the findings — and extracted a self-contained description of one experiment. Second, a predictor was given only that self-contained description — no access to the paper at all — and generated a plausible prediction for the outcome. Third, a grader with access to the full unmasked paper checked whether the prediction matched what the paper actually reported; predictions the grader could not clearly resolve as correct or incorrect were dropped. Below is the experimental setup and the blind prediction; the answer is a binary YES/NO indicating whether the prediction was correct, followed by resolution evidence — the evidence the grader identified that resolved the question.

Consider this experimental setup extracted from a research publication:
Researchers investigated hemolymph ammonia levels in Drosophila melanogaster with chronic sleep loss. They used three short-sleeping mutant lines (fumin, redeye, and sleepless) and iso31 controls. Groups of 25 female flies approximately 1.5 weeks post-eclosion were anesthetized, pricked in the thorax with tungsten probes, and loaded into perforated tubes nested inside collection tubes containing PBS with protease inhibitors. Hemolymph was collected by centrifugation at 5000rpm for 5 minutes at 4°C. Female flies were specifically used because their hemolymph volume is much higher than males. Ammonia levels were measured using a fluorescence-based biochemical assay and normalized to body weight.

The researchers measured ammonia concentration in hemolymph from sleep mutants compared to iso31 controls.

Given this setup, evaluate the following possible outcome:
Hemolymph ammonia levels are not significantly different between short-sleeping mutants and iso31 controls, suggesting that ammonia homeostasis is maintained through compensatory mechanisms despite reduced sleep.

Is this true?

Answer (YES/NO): NO